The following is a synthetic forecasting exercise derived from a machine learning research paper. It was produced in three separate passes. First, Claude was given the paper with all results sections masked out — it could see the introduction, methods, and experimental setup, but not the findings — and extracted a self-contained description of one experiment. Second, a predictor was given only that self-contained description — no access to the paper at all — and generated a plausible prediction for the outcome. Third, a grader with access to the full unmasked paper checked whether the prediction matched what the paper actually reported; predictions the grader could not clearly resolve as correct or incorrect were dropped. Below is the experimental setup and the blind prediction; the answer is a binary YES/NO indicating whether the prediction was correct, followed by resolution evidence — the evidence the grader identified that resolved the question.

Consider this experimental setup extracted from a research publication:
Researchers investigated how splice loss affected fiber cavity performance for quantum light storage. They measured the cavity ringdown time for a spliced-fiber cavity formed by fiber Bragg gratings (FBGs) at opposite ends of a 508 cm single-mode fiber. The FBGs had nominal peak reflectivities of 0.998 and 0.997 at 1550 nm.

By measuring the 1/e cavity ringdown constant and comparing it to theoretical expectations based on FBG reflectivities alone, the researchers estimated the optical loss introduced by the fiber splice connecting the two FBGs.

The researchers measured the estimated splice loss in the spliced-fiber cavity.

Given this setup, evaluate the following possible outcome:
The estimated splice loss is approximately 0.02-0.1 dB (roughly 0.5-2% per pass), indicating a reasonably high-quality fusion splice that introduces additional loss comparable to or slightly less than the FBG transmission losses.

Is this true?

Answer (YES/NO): NO